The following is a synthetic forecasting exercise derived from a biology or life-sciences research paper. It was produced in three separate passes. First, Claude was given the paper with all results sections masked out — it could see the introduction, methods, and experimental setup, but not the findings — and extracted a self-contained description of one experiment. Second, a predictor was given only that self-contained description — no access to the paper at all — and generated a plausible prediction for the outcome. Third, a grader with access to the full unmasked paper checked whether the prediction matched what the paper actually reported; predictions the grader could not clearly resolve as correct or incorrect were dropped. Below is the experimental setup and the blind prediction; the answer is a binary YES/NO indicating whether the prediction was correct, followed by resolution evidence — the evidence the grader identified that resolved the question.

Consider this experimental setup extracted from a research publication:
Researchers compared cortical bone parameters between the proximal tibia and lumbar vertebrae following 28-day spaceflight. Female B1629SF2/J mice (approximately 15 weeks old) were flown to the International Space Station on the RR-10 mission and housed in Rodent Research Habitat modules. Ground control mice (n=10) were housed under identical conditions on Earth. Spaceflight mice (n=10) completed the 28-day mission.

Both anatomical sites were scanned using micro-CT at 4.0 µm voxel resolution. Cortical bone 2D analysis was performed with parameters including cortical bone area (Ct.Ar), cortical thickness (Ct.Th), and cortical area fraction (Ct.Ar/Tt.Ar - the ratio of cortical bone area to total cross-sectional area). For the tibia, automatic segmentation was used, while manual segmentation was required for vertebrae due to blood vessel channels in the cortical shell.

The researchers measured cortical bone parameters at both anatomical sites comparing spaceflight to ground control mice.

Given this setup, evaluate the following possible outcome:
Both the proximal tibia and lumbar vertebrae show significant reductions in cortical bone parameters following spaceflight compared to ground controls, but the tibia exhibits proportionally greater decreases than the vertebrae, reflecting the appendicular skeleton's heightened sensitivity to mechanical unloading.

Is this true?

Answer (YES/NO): NO